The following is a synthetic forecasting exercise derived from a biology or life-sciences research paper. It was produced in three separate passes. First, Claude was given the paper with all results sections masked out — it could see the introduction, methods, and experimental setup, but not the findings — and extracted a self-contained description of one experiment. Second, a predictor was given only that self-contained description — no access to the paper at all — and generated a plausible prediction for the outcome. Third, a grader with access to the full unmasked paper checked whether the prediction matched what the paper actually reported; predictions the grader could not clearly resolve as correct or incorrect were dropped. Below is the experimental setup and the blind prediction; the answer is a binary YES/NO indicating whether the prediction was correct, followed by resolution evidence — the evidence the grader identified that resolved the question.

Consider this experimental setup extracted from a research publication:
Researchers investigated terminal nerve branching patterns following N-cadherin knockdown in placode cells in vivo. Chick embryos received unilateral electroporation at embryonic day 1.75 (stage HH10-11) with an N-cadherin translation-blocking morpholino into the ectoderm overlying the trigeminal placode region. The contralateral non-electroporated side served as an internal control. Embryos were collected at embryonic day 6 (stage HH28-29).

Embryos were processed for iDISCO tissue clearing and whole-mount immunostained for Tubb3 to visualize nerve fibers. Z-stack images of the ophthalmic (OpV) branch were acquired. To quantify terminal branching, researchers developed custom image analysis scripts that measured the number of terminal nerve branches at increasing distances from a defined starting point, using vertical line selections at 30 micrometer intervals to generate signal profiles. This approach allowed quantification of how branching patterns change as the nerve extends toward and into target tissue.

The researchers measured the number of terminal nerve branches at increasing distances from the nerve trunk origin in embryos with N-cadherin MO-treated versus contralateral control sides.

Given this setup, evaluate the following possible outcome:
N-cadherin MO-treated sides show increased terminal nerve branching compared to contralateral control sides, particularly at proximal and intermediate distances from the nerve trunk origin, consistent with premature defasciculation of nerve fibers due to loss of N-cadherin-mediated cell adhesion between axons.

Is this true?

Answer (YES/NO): NO